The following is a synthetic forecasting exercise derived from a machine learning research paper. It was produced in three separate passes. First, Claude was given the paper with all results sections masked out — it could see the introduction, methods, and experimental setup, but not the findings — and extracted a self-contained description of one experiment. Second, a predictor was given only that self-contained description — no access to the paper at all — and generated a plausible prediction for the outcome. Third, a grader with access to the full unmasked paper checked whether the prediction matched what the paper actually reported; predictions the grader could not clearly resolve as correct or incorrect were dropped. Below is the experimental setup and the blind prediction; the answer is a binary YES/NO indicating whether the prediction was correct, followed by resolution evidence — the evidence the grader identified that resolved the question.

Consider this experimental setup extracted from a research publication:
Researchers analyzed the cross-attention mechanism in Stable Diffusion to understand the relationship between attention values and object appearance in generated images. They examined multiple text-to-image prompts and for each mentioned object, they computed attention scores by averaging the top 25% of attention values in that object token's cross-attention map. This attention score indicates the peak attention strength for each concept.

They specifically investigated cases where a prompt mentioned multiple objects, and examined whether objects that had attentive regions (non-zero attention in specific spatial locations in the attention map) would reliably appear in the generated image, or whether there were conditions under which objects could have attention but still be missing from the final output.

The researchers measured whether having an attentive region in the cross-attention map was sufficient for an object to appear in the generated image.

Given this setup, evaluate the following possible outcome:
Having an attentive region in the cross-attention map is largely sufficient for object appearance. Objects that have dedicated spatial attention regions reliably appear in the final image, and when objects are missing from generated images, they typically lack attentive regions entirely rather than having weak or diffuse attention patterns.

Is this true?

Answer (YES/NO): NO